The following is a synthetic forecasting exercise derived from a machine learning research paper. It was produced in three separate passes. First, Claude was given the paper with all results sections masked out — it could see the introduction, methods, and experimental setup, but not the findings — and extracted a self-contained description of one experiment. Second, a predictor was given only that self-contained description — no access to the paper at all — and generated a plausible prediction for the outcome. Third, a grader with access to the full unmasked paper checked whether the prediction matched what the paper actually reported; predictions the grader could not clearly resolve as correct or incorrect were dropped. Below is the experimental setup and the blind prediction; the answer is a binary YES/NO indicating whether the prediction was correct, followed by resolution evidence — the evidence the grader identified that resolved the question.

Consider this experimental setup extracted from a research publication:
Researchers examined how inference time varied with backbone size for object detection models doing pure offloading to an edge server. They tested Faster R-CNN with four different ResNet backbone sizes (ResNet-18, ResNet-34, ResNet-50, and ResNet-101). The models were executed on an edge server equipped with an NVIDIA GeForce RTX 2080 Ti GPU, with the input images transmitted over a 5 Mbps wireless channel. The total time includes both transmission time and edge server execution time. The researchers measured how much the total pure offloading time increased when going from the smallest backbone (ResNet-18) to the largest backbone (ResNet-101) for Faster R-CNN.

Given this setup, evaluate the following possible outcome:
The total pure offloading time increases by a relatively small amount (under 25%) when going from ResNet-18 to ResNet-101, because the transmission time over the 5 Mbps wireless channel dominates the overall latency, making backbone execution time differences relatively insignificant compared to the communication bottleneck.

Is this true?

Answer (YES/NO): YES